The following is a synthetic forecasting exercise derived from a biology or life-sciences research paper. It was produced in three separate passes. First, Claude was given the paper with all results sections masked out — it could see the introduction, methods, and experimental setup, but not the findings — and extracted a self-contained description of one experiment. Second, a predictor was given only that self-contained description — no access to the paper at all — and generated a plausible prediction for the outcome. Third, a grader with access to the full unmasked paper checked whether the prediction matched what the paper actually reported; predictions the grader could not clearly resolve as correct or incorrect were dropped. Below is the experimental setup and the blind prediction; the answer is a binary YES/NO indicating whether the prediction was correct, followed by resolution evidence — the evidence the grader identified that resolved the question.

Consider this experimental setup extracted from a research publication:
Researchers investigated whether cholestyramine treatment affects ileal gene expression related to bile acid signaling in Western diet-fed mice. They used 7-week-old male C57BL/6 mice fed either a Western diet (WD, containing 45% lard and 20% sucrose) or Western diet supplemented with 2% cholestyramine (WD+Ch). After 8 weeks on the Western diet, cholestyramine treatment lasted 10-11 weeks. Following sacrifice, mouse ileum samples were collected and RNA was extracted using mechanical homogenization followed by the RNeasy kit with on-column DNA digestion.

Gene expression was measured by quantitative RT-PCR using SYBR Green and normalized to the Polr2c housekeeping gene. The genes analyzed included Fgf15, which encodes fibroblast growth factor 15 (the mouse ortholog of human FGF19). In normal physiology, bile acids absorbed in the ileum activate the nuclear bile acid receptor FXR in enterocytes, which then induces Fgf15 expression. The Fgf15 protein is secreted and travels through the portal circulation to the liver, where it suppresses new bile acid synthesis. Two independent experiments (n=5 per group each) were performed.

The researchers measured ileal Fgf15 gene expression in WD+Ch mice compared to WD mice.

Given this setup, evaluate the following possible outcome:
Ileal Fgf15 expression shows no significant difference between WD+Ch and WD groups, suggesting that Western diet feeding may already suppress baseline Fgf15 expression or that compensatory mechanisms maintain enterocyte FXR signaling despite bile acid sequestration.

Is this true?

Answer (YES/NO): NO